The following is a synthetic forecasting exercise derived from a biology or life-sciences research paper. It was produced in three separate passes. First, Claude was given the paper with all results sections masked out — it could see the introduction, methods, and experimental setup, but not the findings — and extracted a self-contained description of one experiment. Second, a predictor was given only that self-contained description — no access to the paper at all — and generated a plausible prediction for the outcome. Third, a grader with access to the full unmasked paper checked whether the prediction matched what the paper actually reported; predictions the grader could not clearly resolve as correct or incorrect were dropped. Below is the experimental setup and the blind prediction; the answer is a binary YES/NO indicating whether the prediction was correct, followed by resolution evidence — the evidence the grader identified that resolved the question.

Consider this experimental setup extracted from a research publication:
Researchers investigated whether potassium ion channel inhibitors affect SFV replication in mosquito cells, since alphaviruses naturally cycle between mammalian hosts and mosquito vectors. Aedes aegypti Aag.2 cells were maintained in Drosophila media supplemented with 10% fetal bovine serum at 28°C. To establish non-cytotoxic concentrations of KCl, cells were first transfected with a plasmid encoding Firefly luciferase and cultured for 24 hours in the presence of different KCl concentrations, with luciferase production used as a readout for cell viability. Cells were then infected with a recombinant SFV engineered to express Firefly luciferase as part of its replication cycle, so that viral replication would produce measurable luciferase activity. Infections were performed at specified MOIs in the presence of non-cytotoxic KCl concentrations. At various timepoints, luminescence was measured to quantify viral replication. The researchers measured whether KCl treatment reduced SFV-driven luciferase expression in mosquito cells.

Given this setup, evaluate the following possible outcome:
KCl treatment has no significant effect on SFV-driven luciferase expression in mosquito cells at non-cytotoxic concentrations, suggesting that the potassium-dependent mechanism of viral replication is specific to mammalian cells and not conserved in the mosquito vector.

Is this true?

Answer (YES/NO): NO